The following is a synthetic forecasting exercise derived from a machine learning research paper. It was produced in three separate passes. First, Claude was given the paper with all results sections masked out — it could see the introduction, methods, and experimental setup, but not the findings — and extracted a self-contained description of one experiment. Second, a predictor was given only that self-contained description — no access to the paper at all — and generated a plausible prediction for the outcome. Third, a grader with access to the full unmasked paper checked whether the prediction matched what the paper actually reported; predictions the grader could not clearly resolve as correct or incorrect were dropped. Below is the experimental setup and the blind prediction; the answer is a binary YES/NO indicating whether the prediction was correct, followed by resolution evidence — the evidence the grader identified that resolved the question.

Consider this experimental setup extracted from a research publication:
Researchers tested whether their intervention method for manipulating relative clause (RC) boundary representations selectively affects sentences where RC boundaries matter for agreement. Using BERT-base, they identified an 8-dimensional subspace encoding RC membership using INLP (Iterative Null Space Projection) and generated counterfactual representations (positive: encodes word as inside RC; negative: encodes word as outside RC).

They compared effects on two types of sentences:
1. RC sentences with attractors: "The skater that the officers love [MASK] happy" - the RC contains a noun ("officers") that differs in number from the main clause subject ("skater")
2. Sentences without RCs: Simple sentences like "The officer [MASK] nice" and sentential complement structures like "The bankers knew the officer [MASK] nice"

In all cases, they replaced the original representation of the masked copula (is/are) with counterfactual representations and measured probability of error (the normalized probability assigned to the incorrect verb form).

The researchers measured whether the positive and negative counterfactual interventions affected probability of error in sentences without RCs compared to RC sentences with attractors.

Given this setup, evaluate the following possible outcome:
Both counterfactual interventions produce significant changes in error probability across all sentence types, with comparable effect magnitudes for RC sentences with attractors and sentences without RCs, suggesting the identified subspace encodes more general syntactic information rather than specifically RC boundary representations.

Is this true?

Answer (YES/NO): NO